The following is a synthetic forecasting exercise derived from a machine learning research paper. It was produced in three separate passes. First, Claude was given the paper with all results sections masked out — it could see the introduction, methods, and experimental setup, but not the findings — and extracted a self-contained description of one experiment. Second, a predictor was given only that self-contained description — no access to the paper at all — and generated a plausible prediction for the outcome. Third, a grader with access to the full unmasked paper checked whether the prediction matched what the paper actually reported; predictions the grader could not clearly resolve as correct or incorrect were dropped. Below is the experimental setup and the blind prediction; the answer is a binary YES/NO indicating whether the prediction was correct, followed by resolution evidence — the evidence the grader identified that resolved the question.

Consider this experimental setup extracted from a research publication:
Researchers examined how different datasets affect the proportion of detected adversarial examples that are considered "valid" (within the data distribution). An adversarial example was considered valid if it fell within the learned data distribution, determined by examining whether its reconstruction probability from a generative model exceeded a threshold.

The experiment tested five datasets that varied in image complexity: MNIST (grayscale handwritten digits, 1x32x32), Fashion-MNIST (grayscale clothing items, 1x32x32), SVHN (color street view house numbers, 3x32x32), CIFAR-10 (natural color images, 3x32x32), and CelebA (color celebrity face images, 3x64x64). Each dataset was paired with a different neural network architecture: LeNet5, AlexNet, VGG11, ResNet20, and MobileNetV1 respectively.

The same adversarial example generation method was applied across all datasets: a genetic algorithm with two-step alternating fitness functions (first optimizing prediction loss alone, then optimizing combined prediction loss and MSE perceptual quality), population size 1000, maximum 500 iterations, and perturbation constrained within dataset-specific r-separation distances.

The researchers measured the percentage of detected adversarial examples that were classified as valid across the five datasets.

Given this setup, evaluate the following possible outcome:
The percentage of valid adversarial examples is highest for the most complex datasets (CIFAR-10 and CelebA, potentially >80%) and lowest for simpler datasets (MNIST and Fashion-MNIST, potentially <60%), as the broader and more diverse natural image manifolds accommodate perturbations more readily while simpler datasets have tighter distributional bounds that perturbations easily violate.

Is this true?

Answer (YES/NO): NO